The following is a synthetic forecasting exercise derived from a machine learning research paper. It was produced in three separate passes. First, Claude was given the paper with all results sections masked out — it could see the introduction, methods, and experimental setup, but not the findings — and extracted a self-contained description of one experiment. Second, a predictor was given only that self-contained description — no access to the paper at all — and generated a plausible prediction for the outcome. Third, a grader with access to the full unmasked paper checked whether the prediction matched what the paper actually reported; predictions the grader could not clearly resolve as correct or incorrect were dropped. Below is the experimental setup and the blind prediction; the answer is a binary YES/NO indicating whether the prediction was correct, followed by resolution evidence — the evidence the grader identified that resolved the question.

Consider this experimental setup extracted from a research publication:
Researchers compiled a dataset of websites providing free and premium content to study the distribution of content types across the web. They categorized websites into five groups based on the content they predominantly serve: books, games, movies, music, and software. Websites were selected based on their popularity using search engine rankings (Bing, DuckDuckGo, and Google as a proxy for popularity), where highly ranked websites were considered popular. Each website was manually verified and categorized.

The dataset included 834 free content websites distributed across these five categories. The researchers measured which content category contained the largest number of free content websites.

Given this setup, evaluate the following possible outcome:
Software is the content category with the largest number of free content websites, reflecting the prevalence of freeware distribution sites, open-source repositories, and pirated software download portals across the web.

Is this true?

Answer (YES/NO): NO